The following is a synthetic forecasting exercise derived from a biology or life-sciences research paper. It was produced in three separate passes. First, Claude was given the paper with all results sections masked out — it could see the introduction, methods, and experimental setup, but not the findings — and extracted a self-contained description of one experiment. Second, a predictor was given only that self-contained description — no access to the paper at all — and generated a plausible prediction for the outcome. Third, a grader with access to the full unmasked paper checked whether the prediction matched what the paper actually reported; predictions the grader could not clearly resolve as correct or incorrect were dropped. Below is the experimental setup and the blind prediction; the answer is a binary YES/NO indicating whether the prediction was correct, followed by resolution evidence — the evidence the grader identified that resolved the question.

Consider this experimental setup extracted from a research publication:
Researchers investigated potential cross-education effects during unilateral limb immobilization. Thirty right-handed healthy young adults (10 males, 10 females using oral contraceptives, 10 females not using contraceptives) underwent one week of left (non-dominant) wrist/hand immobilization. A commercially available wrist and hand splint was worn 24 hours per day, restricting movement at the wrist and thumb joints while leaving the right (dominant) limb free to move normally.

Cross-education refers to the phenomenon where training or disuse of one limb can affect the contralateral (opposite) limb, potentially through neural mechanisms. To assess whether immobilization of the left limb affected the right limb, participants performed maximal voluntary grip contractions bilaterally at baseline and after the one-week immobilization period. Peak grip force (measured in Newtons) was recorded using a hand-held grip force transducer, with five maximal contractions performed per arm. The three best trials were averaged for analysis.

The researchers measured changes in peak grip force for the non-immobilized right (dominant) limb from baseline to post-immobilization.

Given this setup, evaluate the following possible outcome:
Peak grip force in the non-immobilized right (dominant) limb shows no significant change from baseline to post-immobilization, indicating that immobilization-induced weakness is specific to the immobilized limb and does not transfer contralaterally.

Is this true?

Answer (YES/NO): YES